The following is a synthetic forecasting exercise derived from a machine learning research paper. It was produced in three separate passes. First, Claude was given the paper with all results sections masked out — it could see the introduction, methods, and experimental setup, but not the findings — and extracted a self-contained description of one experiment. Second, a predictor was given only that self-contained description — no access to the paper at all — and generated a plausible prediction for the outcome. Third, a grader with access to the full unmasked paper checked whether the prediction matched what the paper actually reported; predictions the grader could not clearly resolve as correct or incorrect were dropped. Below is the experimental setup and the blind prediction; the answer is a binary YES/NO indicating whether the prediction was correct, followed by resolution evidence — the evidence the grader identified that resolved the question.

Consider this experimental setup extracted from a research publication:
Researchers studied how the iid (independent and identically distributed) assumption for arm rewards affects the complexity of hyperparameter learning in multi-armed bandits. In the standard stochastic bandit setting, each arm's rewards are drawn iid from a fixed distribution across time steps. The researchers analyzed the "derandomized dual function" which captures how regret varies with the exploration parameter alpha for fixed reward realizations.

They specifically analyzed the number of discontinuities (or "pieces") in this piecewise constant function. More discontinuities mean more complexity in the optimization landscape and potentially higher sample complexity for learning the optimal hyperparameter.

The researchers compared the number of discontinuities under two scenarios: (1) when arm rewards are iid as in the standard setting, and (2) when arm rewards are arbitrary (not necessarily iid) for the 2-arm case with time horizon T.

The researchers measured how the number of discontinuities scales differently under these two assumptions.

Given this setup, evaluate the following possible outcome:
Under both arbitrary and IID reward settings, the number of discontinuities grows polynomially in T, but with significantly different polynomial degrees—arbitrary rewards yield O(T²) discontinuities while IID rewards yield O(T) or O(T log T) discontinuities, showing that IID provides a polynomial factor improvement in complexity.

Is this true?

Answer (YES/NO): NO